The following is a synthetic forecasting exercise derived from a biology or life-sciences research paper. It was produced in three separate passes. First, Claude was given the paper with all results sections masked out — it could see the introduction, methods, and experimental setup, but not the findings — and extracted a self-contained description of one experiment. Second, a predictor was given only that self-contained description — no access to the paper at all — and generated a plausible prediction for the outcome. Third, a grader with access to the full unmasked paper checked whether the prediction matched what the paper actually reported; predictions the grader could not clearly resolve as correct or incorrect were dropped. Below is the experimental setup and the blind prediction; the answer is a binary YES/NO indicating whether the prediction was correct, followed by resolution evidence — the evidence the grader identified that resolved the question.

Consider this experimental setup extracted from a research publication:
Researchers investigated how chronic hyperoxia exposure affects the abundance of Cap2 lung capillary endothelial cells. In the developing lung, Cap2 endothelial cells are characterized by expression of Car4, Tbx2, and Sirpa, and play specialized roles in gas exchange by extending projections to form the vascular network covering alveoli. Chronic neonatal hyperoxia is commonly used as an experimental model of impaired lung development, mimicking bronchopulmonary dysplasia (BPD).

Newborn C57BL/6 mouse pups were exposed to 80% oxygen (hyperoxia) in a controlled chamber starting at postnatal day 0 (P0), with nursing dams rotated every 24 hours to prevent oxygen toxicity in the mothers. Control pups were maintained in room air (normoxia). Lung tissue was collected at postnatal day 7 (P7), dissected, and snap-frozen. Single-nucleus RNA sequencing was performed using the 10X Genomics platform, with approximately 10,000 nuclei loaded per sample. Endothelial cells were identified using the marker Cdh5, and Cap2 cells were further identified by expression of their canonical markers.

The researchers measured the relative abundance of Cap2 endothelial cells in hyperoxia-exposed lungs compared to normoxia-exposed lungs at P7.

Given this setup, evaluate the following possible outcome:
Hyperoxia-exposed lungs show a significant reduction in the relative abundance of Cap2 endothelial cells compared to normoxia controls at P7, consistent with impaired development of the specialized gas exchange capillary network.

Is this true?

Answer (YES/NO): NO